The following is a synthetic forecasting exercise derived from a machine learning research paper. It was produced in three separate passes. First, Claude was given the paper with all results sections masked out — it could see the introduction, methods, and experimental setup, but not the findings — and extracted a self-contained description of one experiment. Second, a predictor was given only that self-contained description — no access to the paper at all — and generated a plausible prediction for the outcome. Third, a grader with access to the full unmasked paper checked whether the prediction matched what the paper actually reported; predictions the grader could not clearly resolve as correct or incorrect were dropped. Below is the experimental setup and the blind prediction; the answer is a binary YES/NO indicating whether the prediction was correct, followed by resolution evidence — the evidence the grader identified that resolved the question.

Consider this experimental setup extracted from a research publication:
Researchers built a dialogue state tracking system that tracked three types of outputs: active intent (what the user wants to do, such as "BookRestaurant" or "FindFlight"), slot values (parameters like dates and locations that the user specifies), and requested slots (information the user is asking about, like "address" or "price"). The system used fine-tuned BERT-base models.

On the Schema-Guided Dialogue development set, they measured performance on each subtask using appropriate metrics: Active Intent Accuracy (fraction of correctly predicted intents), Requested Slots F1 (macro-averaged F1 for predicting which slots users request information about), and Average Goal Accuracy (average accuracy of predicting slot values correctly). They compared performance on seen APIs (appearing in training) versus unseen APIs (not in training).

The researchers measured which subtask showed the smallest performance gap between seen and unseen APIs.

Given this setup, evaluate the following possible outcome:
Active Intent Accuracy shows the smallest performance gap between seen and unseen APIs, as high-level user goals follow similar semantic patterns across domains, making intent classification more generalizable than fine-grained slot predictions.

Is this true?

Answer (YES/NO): NO